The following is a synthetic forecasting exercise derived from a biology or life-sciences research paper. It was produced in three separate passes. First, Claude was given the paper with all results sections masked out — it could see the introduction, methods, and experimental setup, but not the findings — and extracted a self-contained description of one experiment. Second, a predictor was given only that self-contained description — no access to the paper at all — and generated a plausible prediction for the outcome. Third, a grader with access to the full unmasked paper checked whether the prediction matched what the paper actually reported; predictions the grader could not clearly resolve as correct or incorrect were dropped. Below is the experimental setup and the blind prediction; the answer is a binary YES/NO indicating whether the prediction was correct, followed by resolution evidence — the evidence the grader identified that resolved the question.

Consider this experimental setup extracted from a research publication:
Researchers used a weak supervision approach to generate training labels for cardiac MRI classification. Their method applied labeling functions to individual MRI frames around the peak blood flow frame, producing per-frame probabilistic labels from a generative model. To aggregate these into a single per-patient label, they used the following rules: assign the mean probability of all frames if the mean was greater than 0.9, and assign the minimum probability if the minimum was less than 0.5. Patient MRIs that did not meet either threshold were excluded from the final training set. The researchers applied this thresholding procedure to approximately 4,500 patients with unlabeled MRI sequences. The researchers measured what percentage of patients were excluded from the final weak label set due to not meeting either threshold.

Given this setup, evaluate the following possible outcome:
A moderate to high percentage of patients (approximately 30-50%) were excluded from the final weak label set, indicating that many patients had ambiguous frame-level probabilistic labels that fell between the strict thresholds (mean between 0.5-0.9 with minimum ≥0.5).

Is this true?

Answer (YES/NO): NO